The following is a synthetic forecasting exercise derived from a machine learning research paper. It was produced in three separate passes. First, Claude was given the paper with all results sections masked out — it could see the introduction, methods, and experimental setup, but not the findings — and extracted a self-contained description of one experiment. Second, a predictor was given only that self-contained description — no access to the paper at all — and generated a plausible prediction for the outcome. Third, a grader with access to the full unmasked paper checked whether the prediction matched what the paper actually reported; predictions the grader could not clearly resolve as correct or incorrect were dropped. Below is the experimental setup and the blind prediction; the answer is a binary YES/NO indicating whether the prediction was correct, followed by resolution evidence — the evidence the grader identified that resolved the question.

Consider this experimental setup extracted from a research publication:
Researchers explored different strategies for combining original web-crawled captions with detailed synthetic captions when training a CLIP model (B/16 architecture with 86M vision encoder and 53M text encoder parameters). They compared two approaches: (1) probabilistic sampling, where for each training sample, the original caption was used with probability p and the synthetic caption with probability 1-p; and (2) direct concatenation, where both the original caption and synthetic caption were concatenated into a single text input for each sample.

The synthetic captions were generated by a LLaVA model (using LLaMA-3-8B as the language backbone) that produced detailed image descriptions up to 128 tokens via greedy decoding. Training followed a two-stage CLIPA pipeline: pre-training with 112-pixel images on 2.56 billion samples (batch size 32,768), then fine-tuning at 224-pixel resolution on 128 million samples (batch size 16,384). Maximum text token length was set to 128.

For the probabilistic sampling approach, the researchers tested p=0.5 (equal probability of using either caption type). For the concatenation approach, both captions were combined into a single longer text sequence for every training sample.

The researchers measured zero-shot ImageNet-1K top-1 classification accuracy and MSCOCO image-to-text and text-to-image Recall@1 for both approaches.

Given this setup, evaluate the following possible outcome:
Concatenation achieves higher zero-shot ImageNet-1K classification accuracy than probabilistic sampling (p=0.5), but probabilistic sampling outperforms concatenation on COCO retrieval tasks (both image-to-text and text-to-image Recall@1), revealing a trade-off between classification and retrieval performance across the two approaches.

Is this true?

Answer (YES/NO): NO